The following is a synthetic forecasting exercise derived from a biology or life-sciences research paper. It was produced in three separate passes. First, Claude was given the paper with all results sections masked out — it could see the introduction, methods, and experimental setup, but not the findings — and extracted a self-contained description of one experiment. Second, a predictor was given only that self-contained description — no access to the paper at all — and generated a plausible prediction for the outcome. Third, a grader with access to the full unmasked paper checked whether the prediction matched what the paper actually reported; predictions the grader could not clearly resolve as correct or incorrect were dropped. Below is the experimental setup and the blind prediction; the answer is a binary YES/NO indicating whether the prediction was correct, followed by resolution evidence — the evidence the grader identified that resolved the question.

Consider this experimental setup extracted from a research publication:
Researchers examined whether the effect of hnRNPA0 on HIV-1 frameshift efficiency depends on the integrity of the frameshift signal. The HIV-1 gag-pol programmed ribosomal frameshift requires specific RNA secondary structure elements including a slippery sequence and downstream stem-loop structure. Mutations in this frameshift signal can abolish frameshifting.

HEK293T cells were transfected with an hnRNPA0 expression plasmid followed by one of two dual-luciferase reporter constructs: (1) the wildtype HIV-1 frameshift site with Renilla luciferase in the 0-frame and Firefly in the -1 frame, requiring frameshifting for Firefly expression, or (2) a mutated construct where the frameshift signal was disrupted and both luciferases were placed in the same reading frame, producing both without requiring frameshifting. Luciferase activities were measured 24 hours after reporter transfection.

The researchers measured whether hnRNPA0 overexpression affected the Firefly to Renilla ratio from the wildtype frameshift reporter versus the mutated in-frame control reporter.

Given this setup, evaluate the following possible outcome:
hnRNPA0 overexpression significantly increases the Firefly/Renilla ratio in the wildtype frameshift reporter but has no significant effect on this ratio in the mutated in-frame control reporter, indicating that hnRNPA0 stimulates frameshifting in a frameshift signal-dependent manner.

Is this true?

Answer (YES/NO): NO